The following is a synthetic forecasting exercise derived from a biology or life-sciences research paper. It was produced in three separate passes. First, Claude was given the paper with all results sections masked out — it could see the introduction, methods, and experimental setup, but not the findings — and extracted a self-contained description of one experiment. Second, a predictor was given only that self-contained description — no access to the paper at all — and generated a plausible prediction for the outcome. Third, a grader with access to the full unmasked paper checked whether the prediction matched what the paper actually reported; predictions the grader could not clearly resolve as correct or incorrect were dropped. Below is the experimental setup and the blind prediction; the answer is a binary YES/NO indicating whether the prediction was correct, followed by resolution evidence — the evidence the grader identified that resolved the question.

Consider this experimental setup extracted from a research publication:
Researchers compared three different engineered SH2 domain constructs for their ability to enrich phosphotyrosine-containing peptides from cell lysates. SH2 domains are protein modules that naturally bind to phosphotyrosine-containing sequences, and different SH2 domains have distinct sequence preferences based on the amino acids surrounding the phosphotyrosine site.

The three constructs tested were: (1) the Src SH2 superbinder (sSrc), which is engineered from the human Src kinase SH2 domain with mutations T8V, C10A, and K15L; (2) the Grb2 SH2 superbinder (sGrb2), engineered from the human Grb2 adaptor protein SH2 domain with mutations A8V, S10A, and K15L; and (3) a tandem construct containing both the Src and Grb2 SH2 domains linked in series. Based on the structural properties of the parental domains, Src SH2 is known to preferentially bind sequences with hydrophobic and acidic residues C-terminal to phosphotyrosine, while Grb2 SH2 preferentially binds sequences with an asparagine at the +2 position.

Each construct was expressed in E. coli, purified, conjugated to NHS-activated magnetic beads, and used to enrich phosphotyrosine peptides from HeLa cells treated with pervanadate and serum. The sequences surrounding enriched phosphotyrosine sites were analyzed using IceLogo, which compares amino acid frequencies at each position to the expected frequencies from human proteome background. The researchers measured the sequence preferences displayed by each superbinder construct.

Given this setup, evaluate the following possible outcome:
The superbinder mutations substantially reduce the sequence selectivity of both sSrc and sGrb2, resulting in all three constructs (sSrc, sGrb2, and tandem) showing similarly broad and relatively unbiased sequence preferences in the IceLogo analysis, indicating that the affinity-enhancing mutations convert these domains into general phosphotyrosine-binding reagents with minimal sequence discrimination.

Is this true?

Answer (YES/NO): NO